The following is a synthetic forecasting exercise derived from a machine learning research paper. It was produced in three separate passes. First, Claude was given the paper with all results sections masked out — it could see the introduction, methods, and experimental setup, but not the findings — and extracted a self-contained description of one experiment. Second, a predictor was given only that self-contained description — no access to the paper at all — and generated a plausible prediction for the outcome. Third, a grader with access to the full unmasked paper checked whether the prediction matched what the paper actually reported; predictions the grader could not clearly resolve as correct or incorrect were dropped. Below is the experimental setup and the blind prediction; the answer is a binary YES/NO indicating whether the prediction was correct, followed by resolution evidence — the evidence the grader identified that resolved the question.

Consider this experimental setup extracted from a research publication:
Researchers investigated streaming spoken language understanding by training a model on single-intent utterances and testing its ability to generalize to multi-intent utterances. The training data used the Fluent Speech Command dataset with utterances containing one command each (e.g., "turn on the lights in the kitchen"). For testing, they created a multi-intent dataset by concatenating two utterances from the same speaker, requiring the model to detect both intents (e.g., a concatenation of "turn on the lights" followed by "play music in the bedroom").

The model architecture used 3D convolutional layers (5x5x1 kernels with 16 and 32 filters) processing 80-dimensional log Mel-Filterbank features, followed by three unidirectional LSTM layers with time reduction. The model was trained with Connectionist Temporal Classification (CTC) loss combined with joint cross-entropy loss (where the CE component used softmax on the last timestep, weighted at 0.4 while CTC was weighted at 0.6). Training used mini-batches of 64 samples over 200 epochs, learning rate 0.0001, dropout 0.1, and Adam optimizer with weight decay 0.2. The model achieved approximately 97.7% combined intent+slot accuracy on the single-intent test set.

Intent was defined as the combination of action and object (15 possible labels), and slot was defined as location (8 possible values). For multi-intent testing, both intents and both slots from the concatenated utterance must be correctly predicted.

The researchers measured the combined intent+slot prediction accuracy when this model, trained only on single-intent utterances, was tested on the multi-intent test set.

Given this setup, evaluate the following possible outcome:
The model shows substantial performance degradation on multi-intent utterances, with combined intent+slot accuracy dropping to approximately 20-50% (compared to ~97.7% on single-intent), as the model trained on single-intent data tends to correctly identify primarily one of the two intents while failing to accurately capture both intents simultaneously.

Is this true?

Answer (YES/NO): YES